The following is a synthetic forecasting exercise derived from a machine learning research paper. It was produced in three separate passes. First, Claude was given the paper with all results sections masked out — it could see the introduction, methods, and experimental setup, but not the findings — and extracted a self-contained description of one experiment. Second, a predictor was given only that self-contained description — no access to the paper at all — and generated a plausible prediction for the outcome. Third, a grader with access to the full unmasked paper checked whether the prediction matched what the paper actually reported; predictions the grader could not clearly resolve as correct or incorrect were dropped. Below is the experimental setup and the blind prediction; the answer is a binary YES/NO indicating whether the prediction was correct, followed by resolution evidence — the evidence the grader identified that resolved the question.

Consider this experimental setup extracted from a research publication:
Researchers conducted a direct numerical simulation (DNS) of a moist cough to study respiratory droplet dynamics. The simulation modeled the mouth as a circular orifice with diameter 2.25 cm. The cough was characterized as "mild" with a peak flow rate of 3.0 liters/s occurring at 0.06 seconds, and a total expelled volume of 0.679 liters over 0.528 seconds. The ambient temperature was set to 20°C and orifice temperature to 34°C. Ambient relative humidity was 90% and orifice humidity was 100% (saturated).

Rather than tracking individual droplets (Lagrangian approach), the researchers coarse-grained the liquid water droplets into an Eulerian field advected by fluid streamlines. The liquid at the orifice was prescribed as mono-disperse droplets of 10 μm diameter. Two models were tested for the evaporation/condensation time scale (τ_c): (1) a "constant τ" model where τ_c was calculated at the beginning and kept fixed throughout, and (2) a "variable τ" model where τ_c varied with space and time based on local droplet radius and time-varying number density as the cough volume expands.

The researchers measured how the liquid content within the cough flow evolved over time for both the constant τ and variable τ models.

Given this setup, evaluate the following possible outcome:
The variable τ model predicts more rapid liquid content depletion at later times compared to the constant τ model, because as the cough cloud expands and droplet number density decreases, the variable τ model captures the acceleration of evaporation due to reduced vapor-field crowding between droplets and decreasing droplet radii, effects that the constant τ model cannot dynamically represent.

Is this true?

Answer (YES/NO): NO